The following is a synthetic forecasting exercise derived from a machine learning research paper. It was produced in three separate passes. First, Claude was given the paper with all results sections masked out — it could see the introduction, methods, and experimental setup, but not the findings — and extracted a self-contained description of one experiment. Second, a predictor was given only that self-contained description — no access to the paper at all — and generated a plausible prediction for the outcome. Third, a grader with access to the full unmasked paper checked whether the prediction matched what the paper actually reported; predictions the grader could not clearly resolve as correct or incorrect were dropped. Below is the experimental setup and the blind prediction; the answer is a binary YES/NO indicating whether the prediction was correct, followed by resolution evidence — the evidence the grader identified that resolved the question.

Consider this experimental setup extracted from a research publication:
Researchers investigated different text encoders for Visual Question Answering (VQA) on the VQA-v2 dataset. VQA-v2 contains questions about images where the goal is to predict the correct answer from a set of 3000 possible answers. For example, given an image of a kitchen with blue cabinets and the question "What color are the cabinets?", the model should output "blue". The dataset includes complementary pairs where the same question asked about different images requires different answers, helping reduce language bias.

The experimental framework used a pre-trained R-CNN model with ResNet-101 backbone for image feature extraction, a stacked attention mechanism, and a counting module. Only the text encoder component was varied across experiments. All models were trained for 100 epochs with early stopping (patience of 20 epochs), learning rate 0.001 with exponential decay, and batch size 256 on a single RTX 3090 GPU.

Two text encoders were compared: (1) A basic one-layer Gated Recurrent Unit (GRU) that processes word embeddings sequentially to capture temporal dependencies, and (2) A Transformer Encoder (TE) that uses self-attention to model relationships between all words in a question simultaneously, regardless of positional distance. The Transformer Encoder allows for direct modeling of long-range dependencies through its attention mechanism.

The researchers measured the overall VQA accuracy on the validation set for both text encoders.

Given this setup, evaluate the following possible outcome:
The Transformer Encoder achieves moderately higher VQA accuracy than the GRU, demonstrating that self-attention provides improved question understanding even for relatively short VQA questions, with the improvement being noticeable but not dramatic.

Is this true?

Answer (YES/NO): NO